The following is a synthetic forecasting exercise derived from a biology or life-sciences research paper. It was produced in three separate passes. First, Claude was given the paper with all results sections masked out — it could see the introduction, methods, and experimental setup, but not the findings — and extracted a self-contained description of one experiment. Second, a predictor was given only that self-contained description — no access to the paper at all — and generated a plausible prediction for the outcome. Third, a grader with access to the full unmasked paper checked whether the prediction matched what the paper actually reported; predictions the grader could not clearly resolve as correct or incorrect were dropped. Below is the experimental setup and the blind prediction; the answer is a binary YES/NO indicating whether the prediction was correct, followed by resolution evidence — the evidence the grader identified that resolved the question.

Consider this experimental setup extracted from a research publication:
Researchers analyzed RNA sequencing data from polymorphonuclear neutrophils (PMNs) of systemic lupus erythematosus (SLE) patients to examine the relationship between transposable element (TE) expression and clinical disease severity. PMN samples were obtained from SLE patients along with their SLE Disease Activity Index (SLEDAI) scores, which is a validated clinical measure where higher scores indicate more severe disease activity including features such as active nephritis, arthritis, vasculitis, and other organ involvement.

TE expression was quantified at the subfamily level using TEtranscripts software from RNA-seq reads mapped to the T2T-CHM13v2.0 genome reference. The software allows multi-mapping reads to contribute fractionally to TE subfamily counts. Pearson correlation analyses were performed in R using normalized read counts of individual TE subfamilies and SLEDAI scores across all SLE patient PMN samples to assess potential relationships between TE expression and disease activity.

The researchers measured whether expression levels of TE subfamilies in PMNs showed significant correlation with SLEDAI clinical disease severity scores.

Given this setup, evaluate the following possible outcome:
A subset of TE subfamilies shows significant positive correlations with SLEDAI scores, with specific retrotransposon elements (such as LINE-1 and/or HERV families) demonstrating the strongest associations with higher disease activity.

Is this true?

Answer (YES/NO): YES